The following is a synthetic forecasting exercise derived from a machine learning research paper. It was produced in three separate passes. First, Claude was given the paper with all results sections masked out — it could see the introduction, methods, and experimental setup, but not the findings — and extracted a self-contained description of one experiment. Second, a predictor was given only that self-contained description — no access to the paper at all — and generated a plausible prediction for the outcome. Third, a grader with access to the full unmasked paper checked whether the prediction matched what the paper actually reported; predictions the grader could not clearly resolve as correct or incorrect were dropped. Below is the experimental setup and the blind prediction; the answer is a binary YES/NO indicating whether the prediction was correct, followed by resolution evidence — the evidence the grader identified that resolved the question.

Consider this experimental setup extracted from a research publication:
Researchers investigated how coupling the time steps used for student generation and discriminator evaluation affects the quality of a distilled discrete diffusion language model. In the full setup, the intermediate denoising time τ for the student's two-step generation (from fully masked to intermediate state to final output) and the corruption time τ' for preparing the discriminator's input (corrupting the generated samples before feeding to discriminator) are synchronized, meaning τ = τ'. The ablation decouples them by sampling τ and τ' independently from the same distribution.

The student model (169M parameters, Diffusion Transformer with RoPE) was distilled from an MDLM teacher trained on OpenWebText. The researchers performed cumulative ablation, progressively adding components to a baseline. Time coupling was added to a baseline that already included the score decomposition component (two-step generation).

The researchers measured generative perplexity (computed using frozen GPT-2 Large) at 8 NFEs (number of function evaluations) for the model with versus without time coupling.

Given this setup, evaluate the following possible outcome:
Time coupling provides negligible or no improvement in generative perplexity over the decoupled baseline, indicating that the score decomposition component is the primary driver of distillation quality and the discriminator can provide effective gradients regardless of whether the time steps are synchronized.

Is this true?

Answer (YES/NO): NO